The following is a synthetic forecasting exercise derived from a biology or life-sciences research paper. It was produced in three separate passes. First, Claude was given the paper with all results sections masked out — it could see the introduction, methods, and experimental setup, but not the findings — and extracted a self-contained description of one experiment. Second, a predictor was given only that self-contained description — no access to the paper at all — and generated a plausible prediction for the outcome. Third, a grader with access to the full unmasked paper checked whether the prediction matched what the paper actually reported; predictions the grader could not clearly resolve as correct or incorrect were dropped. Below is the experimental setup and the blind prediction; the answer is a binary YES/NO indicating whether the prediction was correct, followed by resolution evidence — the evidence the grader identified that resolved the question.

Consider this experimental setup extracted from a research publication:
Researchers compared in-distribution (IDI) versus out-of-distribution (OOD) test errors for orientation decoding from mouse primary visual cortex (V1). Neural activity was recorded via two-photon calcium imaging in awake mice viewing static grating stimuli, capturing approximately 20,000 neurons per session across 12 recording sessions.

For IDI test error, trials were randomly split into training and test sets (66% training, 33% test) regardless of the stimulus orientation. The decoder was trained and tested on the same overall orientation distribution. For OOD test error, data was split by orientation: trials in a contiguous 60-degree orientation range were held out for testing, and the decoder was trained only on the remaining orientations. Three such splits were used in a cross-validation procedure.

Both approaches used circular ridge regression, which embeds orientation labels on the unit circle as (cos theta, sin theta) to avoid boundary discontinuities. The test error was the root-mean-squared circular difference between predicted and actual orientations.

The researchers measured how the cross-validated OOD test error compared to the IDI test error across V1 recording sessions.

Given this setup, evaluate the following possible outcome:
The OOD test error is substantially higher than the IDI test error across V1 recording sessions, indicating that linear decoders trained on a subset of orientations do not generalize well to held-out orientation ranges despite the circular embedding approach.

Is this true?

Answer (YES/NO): NO